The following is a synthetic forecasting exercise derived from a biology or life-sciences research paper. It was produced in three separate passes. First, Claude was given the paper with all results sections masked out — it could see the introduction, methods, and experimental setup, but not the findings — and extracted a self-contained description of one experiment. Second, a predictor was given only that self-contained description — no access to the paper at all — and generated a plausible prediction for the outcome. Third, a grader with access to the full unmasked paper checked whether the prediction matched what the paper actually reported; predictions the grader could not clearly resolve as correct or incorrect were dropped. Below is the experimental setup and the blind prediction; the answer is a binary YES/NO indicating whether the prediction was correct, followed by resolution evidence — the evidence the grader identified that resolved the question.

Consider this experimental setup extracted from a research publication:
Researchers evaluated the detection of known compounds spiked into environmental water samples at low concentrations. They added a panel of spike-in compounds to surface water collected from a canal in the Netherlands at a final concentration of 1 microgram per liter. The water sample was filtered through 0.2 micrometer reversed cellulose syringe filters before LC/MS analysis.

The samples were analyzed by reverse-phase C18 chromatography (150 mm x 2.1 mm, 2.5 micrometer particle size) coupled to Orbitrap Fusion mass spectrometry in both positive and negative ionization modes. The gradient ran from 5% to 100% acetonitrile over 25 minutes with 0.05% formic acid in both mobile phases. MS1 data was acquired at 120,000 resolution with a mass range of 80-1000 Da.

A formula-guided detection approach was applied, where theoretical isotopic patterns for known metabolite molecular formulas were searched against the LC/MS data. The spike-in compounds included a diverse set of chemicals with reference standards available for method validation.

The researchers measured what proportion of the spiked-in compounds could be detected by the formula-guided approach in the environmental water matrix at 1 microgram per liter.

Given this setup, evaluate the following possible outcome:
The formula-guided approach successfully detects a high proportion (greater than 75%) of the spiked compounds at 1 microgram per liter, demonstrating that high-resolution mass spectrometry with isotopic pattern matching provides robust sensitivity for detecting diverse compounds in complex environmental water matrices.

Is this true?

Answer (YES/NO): YES